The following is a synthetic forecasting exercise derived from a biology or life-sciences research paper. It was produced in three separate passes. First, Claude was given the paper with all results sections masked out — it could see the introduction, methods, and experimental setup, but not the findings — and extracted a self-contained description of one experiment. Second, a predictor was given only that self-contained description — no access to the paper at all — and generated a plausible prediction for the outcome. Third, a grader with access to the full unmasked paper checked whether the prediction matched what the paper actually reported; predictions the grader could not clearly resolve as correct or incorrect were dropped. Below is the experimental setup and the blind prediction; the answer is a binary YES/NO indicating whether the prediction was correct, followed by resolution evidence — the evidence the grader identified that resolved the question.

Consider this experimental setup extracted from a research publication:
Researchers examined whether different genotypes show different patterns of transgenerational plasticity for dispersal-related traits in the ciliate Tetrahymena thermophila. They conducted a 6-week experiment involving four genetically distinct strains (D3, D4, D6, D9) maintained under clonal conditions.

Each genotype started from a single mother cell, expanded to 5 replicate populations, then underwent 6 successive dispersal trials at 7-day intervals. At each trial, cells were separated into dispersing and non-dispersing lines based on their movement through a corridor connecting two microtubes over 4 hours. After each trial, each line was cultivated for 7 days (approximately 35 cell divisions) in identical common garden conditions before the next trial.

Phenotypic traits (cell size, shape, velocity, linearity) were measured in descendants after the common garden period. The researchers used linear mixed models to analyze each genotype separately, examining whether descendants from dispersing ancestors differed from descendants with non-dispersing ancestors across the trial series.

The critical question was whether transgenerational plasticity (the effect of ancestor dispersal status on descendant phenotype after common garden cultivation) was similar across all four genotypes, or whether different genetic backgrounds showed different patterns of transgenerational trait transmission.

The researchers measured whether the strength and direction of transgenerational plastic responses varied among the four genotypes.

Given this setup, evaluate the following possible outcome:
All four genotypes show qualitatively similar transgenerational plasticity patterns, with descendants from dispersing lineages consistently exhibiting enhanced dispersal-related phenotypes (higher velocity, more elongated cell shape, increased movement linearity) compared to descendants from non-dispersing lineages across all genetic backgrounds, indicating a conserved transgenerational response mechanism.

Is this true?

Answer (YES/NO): NO